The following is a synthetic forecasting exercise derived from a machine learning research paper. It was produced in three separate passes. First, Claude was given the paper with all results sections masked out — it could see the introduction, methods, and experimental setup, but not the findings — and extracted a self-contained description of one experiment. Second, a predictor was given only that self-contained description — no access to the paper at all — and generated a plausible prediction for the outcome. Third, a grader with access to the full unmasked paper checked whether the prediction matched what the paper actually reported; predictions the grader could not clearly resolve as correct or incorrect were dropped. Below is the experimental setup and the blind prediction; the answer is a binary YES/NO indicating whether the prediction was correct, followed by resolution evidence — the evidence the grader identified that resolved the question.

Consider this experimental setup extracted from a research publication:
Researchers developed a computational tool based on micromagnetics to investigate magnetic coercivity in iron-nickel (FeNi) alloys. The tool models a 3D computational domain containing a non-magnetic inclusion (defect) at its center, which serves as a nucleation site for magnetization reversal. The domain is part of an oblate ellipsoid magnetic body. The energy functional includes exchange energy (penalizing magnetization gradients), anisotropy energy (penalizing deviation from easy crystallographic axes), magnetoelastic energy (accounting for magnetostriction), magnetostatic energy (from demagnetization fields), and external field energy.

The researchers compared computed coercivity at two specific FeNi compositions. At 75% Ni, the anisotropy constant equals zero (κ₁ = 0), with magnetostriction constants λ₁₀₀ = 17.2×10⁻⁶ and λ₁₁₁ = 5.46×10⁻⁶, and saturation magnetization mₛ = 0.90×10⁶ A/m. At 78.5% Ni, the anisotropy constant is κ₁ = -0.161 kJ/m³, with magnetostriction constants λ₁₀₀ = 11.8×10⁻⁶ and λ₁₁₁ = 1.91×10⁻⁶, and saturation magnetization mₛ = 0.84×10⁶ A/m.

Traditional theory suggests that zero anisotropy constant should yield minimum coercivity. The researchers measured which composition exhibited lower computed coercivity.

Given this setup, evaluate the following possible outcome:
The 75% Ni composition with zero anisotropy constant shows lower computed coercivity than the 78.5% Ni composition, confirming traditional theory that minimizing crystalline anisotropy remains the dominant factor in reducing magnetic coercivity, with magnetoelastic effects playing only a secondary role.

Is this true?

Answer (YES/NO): NO